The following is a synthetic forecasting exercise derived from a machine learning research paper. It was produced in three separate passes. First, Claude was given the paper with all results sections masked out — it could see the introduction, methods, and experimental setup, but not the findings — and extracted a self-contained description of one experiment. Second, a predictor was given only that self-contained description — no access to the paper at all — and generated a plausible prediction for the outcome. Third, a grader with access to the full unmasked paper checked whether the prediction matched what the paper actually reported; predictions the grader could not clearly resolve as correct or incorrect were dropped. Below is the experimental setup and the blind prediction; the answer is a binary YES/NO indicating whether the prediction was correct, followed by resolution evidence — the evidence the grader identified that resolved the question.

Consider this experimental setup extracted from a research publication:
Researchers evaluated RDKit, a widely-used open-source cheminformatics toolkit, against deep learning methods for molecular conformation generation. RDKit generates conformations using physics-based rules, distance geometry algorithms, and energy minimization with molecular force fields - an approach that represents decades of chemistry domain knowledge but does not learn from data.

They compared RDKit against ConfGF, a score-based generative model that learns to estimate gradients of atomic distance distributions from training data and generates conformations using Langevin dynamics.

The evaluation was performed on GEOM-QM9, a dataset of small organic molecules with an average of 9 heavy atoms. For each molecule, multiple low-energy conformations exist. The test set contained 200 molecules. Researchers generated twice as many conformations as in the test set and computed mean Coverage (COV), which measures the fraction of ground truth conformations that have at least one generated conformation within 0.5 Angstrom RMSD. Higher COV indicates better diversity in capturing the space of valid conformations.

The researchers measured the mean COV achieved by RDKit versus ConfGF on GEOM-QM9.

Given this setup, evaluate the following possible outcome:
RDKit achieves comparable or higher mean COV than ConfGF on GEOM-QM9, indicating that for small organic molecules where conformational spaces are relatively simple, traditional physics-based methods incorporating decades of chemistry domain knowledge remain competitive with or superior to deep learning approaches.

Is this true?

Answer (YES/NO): NO